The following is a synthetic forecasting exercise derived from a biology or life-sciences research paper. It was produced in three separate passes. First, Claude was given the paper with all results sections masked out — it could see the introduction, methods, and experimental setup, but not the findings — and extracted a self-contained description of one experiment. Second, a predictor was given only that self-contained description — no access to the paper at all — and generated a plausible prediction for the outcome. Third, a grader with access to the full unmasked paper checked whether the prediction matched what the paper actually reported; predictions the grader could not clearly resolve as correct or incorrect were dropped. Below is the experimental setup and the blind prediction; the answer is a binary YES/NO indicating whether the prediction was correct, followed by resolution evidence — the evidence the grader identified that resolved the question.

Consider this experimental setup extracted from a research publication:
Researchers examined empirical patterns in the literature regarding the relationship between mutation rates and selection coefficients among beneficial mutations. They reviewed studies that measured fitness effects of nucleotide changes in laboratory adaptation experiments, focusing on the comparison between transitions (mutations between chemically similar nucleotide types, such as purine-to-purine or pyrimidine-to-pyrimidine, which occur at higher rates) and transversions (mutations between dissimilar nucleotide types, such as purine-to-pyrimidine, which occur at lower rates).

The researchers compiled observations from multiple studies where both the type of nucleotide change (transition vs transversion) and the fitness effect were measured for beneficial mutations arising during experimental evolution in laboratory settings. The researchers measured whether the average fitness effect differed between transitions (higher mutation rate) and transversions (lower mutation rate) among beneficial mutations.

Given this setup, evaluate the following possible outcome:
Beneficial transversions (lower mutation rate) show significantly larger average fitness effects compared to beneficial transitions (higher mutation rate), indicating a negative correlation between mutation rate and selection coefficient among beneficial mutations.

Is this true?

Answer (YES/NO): NO